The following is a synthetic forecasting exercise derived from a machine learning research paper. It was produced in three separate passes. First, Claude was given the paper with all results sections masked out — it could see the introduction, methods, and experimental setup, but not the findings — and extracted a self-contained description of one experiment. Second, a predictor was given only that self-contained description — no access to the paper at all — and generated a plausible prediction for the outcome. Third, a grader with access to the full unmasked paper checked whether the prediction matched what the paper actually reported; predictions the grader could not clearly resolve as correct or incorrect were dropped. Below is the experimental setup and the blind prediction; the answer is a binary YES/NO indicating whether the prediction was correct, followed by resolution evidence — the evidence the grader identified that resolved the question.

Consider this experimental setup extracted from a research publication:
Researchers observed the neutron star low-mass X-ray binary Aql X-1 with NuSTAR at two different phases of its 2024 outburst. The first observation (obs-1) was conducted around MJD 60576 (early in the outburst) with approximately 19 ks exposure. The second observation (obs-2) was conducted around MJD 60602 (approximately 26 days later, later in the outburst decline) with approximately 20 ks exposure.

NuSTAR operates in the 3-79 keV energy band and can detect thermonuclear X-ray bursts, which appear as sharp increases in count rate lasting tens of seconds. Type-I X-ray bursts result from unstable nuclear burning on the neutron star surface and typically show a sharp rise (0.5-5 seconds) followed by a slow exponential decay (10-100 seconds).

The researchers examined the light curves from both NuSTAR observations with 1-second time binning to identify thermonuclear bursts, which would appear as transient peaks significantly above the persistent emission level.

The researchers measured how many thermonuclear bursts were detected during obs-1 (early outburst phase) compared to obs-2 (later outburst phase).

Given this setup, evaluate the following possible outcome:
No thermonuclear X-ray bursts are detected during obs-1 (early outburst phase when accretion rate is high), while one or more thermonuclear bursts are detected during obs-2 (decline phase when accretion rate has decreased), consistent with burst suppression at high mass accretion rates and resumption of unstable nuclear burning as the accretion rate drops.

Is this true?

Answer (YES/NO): NO